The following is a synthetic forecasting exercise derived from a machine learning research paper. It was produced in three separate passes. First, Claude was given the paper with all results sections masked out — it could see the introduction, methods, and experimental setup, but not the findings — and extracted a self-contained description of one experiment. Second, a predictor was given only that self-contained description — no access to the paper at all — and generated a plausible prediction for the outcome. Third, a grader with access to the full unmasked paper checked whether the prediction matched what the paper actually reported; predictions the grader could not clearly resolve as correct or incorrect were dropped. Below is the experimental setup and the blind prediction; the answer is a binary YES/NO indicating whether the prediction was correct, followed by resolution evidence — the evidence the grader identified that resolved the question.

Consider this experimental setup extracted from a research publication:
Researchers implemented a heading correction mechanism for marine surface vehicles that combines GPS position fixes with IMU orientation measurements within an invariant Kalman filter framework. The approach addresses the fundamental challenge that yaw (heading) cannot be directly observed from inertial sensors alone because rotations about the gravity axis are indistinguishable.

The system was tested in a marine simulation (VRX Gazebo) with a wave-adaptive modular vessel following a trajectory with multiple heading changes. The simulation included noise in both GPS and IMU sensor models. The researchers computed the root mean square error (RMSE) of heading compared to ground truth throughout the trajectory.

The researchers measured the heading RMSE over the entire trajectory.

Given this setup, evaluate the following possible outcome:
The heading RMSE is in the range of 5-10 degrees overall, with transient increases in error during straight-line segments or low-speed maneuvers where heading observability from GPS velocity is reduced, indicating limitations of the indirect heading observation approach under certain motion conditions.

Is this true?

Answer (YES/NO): NO